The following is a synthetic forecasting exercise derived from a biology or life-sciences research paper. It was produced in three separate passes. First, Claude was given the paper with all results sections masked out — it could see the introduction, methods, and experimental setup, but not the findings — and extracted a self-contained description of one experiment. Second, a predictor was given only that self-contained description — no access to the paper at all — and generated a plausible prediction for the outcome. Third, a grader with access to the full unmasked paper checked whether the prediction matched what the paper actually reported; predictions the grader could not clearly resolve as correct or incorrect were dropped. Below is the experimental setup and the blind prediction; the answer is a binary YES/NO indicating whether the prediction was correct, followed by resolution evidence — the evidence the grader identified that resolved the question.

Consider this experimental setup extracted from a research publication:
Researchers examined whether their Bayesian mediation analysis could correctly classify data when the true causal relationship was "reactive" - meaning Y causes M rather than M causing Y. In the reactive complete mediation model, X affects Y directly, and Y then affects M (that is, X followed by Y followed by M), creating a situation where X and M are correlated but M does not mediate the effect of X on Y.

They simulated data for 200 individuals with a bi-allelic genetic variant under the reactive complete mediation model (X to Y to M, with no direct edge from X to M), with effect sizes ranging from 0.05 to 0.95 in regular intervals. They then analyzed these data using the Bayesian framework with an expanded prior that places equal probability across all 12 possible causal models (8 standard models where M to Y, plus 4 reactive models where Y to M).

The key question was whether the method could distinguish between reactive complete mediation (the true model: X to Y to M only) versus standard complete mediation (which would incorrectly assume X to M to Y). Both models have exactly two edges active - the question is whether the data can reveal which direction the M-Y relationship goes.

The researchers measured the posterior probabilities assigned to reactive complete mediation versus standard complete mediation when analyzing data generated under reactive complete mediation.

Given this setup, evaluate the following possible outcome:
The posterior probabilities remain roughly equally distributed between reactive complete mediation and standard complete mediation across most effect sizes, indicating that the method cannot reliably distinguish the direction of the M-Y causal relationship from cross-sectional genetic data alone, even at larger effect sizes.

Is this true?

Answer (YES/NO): NO